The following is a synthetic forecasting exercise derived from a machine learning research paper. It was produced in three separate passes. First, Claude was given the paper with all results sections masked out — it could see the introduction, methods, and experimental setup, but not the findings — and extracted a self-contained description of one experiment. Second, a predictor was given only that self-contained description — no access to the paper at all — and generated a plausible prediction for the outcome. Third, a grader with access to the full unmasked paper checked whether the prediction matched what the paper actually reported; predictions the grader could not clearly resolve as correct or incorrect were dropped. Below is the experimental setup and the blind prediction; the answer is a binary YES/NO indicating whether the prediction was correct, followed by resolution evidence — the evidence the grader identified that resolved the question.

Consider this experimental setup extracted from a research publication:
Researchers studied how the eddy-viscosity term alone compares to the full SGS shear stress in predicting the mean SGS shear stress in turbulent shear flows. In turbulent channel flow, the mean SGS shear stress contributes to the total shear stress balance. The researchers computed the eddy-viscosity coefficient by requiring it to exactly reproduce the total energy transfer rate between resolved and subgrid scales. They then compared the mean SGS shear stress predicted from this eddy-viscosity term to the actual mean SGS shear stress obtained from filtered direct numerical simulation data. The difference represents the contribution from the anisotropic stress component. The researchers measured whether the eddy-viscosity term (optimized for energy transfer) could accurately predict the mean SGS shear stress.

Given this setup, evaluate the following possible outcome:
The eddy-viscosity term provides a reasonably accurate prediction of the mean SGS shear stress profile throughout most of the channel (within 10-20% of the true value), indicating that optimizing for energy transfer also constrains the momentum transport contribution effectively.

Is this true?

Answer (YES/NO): NO